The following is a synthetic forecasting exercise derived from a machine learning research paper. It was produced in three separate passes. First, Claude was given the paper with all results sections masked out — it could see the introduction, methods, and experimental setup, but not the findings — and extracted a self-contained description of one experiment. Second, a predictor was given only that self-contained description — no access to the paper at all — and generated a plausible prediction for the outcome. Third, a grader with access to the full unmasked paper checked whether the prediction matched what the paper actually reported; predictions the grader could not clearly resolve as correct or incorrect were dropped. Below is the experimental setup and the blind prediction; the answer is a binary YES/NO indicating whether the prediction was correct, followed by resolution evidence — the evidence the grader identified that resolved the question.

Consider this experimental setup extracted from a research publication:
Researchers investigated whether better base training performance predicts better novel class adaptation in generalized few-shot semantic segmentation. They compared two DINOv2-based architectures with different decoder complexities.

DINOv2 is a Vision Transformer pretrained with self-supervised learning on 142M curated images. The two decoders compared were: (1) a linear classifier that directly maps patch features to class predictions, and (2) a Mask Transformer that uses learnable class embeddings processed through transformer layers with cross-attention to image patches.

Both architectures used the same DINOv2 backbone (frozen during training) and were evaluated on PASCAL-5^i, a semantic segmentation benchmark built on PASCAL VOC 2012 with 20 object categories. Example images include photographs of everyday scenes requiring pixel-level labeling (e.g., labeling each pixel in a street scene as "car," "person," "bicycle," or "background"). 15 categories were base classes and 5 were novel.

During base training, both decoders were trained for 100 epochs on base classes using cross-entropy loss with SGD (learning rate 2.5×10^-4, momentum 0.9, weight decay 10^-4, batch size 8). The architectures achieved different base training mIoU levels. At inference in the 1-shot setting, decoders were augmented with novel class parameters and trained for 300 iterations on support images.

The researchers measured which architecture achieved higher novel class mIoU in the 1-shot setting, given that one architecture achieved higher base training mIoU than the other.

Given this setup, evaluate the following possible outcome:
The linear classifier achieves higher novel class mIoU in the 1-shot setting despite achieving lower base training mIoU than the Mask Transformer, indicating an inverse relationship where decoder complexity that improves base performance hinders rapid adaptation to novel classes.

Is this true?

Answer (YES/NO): YES